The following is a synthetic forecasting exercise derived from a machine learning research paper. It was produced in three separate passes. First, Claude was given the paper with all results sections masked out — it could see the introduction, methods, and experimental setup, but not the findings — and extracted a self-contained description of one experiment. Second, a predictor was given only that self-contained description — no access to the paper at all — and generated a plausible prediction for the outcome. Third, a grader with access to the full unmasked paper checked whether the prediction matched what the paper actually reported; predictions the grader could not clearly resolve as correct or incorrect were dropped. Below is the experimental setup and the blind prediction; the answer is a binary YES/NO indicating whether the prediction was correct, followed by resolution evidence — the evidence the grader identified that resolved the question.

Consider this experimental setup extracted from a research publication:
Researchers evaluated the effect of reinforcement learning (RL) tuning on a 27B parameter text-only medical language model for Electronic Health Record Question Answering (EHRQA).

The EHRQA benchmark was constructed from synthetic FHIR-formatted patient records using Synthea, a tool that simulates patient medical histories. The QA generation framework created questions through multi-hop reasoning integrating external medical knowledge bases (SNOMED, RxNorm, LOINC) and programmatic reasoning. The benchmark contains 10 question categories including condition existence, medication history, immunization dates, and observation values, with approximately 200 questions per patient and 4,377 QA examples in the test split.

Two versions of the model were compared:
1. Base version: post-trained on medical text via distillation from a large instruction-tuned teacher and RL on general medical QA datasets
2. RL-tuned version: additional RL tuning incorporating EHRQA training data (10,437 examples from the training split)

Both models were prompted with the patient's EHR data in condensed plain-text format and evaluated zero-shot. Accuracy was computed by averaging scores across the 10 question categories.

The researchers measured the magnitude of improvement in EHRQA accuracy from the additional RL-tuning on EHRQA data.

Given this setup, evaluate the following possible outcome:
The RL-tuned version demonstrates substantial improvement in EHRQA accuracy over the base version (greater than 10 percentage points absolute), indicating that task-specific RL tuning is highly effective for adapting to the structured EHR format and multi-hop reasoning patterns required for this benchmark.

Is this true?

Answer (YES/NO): NO